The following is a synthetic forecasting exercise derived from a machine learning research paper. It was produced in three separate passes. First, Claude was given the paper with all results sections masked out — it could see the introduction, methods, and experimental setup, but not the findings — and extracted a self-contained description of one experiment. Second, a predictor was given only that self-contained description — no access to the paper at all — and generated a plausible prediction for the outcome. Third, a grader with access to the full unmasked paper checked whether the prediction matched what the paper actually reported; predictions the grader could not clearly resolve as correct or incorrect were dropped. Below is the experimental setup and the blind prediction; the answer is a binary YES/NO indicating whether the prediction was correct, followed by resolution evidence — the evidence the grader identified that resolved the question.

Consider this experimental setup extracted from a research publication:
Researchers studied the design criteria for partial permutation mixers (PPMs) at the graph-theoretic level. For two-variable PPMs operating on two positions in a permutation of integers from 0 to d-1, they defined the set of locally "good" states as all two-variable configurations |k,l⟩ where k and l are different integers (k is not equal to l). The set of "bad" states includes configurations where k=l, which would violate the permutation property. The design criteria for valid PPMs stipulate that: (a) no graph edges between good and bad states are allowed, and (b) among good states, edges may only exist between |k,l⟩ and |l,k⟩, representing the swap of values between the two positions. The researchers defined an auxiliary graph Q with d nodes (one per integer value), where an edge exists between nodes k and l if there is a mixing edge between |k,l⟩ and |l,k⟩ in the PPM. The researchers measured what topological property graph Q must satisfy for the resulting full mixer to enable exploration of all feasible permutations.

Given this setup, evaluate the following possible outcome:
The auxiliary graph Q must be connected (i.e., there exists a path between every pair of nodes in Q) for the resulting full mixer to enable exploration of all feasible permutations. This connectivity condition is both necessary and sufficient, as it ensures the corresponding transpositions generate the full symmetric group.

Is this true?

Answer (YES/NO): YES